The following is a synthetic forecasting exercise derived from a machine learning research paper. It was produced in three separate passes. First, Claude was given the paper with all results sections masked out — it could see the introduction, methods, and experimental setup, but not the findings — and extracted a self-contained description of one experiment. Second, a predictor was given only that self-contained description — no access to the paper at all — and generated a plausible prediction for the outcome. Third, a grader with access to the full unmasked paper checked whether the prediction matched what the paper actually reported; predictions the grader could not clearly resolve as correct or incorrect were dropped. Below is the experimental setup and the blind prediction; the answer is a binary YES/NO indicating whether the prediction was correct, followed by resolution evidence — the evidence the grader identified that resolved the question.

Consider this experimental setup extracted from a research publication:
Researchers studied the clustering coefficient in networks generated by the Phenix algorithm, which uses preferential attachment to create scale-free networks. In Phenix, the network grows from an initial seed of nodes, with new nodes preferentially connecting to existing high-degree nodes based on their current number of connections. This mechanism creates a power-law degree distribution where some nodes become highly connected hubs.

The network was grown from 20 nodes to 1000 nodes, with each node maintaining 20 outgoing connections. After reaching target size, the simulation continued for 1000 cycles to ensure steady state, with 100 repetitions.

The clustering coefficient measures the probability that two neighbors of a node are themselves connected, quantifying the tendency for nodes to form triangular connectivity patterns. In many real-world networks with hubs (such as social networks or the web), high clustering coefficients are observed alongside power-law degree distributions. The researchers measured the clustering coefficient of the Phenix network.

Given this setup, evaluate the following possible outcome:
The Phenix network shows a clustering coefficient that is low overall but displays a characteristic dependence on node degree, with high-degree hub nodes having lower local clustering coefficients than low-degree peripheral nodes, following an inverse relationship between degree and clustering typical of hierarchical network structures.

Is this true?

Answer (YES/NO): NO